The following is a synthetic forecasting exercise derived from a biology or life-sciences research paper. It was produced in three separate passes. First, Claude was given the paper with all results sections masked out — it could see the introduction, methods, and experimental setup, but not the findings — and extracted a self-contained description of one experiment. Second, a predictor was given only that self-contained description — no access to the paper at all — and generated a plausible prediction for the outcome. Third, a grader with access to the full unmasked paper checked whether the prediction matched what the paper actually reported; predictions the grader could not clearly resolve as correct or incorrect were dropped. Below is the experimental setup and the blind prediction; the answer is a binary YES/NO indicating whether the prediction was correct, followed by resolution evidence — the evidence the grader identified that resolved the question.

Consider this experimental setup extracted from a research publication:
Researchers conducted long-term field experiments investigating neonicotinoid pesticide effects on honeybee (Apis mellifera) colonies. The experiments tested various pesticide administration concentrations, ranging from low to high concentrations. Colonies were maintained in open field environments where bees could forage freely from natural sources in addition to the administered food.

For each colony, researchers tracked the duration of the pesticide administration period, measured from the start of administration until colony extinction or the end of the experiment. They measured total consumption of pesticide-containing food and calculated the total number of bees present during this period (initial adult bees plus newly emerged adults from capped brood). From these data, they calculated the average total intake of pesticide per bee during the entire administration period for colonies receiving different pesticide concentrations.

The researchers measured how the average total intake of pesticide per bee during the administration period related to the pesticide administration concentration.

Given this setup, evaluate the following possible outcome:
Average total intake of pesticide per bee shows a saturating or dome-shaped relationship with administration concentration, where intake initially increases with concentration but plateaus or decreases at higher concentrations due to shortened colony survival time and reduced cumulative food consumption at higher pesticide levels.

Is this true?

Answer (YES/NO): NO